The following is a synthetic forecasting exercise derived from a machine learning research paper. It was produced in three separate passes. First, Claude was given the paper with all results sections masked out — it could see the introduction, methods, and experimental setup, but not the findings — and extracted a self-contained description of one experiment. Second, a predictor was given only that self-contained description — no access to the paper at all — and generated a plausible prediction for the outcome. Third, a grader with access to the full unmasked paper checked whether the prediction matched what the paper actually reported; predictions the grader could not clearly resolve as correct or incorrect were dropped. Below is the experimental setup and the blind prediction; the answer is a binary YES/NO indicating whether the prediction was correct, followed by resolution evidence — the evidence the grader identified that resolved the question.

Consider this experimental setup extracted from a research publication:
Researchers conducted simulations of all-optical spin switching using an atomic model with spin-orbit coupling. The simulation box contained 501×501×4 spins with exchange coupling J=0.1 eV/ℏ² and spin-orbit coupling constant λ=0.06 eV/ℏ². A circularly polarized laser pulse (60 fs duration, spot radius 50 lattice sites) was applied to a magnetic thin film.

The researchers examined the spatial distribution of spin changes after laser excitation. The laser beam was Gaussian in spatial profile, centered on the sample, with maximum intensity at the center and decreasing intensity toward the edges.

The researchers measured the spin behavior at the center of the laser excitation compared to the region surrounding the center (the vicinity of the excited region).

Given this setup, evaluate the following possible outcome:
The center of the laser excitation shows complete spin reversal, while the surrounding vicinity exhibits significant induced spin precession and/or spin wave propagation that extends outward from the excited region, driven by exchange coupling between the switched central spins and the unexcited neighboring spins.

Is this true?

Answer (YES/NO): NO